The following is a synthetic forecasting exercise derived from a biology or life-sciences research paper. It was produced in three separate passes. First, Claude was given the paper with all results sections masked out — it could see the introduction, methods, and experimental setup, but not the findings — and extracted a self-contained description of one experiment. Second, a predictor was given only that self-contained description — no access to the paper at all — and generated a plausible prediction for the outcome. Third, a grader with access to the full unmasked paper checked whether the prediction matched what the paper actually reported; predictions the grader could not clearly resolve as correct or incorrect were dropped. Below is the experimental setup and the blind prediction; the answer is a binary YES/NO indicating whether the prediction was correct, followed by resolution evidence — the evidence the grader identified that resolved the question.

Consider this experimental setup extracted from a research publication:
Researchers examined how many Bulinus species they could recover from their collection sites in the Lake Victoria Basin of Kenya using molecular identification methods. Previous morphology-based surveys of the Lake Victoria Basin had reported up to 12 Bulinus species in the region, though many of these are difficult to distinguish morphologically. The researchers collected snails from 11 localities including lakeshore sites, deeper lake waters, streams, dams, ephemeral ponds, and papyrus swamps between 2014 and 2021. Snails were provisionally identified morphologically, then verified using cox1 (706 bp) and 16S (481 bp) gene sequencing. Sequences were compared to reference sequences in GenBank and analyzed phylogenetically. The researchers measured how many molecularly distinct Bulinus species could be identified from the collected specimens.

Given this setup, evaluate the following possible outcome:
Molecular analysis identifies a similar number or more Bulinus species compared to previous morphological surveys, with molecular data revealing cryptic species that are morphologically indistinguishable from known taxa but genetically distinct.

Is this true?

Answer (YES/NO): NO